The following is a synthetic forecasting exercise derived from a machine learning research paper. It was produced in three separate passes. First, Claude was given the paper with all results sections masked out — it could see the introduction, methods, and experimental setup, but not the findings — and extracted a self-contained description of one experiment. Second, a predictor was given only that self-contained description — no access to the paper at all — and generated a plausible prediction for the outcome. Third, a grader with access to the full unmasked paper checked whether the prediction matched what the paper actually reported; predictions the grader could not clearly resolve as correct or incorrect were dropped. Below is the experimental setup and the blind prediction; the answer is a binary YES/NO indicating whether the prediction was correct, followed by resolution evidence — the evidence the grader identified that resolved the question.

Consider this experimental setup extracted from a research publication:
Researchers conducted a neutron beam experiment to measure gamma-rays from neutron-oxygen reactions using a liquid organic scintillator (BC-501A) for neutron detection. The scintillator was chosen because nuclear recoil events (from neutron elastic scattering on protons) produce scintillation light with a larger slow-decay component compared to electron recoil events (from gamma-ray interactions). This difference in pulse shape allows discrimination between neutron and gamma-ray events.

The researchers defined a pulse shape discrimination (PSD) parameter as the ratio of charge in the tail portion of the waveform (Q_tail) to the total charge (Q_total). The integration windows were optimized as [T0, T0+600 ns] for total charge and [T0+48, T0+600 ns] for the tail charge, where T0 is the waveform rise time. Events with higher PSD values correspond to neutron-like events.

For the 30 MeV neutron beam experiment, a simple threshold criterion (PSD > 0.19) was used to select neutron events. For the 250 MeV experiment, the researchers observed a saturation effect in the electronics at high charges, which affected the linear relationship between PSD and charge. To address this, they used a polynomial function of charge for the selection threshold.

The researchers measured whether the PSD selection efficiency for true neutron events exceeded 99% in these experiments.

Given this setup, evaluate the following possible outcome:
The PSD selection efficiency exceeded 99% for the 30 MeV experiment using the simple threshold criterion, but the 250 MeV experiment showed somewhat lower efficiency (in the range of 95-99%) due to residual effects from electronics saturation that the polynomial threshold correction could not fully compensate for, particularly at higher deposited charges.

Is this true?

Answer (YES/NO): NO